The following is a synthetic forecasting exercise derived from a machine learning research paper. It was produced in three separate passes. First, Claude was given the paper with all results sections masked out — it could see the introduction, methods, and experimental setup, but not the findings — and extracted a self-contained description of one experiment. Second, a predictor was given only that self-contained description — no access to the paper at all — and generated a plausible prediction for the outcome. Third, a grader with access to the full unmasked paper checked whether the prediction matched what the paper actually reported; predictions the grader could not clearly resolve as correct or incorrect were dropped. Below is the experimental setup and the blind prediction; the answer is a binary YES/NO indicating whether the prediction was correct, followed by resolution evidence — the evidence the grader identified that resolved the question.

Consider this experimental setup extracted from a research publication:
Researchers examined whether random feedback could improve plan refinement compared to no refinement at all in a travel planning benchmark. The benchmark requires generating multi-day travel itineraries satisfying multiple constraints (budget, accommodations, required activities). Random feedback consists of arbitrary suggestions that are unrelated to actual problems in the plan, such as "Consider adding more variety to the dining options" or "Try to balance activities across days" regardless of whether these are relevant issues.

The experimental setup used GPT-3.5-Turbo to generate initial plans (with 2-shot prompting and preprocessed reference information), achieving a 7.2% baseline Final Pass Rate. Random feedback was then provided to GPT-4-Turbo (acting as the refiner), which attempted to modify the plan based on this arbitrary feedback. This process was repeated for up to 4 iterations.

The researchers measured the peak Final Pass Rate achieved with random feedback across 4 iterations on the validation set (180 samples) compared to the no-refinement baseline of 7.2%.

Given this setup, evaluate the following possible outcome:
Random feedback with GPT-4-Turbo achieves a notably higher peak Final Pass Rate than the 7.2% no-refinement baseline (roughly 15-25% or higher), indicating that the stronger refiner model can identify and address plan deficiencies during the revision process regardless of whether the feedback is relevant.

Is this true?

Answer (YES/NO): NO